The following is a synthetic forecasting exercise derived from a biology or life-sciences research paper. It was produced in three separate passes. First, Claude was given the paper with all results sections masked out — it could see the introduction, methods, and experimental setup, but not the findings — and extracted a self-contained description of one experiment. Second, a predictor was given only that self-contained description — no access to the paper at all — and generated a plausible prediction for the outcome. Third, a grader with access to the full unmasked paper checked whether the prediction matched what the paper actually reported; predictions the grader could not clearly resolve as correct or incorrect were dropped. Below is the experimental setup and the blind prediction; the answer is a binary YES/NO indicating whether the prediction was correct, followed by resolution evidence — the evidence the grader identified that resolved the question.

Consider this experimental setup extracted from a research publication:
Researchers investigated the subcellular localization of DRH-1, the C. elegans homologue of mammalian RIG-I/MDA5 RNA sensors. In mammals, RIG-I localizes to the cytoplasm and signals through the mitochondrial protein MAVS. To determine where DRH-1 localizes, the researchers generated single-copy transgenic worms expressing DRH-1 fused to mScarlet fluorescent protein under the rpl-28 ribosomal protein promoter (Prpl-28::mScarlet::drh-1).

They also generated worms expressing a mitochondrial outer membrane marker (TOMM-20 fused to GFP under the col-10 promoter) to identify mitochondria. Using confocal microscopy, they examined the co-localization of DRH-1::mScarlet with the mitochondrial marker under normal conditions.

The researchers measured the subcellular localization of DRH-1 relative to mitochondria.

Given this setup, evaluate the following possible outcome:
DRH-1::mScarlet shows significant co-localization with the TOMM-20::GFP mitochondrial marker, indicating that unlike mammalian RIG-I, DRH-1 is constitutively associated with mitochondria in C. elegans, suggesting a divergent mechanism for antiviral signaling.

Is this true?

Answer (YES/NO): NO